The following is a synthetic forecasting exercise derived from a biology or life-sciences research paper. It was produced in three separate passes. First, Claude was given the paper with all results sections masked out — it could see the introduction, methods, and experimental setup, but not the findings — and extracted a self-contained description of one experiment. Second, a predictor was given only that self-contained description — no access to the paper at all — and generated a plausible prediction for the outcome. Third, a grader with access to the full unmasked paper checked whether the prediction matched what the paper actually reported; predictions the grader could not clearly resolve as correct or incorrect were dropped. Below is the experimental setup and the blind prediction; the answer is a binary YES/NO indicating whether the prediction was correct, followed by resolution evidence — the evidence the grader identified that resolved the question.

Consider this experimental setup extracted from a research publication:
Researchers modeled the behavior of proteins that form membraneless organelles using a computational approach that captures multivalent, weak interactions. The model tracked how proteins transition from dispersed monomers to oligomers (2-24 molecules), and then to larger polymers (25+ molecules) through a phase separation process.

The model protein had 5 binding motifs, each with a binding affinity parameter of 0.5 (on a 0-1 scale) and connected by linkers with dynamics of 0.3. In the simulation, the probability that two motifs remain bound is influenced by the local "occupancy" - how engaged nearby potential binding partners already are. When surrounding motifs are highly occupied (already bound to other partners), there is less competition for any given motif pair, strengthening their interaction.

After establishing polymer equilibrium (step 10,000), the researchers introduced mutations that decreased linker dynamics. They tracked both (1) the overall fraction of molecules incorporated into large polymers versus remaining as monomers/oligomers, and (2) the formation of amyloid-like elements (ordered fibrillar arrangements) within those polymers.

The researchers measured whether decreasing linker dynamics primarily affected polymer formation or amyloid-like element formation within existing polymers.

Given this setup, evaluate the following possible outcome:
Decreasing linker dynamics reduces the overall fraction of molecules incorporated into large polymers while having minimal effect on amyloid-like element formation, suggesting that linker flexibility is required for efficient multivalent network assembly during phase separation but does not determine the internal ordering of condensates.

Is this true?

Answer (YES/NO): NO